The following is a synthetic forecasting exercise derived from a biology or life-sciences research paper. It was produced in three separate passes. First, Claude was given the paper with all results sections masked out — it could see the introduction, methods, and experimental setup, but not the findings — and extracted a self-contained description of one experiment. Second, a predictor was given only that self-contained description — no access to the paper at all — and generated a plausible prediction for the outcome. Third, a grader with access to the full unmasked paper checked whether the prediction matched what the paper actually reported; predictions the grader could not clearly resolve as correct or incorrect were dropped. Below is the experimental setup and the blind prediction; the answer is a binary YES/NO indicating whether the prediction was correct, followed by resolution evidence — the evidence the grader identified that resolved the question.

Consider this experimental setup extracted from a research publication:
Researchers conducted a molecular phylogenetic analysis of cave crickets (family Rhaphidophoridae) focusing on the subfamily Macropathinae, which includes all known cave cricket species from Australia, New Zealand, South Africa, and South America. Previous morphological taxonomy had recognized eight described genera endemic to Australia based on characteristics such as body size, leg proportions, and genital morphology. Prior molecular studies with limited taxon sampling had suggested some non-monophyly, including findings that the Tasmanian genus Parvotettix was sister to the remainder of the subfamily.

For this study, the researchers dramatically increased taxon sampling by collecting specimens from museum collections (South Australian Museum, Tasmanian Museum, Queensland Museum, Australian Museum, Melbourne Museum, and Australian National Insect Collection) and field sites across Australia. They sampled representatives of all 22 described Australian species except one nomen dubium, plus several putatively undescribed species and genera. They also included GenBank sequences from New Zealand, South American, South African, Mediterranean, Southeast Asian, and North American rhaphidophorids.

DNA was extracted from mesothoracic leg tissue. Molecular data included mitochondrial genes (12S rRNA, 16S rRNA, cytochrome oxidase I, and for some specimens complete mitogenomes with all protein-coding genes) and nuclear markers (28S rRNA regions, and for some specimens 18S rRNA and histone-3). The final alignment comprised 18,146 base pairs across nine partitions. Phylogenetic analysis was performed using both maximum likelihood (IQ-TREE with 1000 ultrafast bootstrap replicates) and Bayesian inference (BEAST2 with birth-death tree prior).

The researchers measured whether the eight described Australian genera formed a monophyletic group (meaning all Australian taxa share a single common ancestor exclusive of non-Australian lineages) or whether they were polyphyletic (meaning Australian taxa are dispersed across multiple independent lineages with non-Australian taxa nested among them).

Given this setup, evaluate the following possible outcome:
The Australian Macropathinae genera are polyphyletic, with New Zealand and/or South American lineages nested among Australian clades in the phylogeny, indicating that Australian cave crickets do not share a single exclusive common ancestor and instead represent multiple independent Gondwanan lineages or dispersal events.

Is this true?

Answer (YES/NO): YES